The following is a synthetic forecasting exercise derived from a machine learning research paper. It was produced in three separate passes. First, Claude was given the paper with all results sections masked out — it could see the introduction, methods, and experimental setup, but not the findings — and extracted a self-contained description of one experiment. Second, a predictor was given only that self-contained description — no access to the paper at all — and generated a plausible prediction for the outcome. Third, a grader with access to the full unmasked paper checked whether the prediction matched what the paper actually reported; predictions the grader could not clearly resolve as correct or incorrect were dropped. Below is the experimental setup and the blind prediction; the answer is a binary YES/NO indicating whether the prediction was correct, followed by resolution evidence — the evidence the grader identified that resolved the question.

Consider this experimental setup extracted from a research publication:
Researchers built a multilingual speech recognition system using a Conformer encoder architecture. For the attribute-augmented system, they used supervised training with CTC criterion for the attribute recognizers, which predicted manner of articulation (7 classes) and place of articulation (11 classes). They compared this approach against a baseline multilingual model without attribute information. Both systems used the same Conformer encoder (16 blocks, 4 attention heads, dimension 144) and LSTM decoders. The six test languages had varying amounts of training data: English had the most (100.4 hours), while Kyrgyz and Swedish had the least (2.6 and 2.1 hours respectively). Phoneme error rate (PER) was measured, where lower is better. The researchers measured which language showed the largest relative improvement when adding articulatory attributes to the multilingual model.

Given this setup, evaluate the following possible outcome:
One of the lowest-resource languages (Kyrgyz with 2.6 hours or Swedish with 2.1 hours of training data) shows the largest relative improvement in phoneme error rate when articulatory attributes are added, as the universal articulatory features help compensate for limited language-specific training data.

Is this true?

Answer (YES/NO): NO